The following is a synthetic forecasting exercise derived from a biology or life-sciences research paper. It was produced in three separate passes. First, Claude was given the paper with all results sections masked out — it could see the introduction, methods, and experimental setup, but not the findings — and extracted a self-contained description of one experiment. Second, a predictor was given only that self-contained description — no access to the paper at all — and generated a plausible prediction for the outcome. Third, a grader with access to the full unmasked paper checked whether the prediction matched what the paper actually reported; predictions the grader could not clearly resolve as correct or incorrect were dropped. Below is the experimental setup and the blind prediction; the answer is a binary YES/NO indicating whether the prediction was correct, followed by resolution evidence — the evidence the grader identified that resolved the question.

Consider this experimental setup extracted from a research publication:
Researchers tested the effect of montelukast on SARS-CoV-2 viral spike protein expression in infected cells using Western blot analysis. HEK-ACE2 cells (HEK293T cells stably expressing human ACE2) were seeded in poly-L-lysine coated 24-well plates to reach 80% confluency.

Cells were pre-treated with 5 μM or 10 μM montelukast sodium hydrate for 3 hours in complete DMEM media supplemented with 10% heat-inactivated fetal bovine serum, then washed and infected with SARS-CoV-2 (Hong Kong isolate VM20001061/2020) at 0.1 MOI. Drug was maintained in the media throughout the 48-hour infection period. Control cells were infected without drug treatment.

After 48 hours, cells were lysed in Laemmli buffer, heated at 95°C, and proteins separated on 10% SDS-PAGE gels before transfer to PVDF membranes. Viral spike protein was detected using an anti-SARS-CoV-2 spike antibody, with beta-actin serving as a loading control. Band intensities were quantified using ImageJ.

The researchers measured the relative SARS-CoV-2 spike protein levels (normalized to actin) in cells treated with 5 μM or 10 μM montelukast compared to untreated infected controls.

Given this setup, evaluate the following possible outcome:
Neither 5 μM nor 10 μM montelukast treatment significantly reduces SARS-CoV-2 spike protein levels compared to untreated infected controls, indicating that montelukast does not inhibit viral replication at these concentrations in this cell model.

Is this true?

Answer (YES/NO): NO